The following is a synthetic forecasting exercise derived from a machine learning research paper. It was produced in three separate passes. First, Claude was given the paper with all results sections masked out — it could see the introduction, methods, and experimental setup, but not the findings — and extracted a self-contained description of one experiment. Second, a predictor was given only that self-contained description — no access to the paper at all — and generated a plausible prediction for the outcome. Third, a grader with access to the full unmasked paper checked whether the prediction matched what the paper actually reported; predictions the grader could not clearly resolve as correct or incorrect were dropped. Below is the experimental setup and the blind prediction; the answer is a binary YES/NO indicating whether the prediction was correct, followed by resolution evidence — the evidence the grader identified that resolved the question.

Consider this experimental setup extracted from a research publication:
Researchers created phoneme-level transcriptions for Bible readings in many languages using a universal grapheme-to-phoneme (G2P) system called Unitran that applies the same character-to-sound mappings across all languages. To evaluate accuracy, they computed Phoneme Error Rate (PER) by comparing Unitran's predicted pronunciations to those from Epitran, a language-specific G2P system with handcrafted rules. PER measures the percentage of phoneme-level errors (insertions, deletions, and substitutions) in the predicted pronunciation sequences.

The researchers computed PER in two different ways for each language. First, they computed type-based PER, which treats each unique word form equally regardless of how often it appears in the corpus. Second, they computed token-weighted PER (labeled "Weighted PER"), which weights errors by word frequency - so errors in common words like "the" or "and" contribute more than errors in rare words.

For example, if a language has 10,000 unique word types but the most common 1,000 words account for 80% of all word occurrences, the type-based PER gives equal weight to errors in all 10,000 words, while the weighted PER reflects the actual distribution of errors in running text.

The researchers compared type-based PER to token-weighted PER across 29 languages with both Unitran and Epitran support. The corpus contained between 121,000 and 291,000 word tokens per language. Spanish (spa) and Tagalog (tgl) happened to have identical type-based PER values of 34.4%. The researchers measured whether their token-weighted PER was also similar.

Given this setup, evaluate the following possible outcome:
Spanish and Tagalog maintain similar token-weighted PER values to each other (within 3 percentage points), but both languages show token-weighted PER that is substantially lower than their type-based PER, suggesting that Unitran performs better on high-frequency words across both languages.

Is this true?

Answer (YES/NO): NO